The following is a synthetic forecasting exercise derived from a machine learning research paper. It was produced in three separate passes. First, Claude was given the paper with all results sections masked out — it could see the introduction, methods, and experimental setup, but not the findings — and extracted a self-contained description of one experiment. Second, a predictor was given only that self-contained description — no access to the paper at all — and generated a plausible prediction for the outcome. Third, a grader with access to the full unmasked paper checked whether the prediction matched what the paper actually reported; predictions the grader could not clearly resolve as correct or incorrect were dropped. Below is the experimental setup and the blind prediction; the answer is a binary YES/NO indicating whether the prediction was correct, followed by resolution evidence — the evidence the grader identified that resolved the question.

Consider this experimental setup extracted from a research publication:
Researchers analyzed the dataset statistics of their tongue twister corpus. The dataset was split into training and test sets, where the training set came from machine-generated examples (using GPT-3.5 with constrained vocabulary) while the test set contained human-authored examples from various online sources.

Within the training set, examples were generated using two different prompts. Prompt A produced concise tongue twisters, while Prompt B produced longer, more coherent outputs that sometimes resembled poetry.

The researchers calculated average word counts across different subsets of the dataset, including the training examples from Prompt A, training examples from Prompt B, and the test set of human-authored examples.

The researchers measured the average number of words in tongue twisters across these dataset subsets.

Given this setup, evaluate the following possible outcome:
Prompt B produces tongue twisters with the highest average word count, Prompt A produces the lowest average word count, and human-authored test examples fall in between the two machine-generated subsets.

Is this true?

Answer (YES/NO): NO